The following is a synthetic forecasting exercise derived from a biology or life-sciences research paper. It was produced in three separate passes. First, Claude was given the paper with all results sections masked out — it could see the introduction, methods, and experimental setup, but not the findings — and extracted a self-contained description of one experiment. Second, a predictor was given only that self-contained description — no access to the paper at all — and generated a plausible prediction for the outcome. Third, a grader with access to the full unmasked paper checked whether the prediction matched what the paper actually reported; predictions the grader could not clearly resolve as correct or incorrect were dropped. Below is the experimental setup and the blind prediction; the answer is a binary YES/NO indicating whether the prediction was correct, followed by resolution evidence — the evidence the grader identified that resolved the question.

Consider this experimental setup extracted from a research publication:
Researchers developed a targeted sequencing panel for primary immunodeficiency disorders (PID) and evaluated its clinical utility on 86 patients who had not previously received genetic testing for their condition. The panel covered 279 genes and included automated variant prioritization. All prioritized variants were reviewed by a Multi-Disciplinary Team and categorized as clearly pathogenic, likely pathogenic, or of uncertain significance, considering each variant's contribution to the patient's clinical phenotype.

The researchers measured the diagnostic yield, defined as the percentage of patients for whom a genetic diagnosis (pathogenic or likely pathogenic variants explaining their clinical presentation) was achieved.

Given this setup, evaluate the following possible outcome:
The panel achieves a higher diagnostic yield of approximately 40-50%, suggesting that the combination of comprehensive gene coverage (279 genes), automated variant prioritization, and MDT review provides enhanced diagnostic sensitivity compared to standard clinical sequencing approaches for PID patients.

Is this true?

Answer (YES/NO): NO